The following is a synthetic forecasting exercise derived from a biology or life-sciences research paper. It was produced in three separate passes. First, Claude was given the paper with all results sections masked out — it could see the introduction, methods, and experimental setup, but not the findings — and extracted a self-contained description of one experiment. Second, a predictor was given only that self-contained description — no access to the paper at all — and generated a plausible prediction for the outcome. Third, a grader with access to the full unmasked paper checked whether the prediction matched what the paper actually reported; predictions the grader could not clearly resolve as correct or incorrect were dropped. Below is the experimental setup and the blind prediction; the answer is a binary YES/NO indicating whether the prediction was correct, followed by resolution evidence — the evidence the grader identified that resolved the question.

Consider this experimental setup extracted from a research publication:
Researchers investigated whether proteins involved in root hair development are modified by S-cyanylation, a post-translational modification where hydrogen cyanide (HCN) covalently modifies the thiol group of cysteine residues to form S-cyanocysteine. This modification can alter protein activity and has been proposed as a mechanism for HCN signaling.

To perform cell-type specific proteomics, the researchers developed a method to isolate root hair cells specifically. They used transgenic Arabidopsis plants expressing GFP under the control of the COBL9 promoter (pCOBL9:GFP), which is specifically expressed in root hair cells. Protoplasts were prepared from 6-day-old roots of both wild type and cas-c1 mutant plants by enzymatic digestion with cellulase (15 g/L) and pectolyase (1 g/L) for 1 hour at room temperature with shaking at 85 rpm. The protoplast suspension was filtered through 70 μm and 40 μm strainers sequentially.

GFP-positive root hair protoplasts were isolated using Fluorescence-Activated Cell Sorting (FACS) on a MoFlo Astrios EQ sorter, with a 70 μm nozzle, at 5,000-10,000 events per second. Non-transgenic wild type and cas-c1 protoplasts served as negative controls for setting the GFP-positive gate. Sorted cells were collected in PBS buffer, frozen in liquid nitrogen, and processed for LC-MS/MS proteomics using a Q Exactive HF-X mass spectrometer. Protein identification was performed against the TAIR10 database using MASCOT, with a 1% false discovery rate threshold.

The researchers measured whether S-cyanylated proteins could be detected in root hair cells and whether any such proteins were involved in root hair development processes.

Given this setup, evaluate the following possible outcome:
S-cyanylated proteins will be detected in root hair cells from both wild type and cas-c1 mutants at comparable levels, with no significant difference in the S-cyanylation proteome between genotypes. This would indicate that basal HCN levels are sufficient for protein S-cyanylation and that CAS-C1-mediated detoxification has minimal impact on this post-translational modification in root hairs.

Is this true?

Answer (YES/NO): NO